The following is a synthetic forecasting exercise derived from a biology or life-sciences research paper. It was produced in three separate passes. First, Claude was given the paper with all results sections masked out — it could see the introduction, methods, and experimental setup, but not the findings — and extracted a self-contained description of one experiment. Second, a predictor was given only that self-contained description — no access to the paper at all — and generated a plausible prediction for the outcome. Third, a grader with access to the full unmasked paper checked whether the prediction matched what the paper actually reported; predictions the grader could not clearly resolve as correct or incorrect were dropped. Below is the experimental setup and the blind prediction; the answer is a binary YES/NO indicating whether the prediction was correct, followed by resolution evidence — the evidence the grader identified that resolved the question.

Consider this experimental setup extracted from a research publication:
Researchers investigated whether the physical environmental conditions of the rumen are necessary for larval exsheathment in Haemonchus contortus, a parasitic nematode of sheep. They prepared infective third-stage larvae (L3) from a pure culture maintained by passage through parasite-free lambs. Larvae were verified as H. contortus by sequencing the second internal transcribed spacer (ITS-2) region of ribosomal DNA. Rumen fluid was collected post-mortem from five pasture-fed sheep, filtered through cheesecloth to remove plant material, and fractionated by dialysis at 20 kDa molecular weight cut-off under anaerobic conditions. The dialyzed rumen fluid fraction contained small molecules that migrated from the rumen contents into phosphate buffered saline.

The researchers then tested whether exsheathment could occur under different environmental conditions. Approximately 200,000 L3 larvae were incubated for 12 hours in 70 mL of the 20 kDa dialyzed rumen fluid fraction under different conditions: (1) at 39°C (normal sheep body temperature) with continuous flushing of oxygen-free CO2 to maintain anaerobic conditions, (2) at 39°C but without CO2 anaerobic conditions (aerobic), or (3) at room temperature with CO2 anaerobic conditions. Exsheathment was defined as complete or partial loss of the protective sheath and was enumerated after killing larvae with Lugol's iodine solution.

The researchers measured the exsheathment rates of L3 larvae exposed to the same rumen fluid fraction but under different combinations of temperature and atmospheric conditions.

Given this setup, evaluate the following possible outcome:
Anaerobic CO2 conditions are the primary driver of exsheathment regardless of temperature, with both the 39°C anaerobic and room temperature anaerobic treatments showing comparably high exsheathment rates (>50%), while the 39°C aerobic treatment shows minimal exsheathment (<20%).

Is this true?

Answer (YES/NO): NO